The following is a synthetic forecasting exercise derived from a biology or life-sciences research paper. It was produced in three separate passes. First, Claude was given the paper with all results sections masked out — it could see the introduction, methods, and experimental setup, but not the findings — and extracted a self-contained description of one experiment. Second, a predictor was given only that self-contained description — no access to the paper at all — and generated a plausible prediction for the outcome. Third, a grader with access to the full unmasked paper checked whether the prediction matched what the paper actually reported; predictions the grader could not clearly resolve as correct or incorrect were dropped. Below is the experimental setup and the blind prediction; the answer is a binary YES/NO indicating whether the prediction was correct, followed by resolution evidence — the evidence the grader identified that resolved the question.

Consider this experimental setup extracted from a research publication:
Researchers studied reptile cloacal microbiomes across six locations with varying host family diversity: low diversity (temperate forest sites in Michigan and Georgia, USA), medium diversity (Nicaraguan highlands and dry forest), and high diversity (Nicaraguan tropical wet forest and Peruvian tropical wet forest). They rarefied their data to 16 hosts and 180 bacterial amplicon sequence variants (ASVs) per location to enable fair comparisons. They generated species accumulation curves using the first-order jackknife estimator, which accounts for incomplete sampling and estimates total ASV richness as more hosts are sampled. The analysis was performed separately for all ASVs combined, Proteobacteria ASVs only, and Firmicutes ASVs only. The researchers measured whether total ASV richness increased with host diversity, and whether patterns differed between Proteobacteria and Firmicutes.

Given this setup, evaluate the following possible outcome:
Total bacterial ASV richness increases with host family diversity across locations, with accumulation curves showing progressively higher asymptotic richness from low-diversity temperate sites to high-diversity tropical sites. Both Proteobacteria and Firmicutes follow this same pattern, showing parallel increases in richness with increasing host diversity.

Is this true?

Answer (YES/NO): NO